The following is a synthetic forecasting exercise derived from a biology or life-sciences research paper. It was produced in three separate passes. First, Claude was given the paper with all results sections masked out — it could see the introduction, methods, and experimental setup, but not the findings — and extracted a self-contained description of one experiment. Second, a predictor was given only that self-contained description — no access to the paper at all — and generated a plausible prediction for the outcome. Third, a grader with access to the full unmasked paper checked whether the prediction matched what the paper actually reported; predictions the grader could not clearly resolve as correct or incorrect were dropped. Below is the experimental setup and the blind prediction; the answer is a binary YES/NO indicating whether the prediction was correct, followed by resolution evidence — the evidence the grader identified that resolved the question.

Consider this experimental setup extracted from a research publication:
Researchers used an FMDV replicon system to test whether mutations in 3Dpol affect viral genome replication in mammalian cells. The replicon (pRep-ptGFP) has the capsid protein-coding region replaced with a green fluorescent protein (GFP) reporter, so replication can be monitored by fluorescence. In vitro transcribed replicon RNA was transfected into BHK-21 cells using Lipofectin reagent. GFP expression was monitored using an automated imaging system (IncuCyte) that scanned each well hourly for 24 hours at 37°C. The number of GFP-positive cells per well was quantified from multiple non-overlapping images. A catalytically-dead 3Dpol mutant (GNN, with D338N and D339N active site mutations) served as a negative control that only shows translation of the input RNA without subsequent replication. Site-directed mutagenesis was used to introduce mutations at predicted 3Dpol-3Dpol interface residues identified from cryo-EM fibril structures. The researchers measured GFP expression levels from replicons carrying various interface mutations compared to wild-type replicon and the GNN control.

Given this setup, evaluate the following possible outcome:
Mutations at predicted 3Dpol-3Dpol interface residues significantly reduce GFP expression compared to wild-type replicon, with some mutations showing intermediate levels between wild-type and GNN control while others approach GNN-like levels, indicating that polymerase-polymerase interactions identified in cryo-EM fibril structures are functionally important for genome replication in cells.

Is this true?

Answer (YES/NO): NO